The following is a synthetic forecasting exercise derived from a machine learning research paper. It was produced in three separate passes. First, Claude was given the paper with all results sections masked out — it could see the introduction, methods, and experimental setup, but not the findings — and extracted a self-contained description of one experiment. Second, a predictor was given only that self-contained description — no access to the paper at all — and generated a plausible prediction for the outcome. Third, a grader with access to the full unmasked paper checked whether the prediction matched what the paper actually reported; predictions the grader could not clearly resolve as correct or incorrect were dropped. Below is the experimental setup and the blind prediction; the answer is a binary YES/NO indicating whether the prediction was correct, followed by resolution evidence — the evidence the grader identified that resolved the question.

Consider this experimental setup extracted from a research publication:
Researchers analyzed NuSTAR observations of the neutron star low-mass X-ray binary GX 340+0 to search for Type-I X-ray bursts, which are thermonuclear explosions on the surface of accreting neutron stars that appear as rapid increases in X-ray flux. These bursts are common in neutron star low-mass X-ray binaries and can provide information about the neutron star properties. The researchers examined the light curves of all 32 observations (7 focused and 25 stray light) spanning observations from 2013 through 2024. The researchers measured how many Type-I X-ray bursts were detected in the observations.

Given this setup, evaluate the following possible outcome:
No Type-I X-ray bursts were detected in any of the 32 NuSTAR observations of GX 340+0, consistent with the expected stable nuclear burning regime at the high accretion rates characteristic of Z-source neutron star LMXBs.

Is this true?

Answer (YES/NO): YES